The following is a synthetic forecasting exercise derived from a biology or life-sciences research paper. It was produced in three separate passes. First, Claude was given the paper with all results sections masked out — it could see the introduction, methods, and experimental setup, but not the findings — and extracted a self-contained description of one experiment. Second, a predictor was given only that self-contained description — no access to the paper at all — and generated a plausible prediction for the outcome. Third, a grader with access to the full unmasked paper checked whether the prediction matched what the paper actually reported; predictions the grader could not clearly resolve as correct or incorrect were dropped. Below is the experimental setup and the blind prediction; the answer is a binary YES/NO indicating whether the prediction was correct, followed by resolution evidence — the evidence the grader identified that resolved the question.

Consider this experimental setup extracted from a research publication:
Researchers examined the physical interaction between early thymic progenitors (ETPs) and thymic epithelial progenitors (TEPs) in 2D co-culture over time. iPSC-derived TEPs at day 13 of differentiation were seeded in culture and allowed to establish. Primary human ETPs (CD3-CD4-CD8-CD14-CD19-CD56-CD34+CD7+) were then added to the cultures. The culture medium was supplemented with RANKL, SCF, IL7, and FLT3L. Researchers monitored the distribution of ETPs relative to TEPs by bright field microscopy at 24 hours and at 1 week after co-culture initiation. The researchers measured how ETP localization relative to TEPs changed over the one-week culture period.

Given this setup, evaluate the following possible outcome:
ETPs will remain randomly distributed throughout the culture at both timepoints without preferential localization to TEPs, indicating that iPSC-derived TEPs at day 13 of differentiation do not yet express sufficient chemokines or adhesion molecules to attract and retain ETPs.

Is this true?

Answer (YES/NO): NO